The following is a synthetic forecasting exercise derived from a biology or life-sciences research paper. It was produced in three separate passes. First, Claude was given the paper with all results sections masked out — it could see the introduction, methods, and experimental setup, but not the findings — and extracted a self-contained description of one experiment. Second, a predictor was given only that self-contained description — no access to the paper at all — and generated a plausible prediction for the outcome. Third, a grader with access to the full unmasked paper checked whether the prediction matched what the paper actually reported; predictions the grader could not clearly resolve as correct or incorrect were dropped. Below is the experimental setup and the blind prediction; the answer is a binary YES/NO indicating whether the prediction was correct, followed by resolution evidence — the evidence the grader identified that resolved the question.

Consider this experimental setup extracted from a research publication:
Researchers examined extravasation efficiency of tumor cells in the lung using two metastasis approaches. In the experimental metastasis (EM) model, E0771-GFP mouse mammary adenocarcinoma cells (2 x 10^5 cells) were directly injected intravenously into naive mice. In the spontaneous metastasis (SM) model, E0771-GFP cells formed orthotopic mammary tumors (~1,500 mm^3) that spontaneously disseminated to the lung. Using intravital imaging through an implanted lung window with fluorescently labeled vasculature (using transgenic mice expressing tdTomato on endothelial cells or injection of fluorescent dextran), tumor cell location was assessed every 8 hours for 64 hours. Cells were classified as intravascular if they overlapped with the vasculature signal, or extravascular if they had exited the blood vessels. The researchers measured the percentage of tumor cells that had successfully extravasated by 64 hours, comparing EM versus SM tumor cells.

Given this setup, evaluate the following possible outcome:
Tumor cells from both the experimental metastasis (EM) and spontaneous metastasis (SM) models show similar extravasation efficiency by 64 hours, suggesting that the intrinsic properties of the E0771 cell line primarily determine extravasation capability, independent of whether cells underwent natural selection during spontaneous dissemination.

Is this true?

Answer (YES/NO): NO